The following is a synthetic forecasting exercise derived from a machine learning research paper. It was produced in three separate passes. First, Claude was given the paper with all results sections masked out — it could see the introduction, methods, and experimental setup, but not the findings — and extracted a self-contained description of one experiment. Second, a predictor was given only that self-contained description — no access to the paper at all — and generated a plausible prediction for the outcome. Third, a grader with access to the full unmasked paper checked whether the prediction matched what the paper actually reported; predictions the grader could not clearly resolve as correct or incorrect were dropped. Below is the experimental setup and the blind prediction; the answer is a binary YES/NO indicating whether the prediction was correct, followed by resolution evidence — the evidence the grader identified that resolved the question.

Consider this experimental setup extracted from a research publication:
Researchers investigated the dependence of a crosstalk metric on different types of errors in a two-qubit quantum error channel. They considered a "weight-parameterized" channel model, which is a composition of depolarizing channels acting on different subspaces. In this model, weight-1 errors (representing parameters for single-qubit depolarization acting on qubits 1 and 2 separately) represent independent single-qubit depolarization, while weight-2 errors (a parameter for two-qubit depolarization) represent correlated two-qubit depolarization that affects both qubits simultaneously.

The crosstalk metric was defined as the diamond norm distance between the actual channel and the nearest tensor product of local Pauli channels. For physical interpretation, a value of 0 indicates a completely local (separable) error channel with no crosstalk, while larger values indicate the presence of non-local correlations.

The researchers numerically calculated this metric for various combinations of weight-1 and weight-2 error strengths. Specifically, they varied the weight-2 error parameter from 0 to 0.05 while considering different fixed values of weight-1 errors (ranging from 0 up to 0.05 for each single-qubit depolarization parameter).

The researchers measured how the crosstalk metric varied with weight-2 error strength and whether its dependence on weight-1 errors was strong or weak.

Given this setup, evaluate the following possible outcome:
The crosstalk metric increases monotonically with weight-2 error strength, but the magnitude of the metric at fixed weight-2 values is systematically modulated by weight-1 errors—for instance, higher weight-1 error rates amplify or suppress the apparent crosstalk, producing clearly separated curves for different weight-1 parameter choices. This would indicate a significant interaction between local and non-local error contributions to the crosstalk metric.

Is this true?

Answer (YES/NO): NO